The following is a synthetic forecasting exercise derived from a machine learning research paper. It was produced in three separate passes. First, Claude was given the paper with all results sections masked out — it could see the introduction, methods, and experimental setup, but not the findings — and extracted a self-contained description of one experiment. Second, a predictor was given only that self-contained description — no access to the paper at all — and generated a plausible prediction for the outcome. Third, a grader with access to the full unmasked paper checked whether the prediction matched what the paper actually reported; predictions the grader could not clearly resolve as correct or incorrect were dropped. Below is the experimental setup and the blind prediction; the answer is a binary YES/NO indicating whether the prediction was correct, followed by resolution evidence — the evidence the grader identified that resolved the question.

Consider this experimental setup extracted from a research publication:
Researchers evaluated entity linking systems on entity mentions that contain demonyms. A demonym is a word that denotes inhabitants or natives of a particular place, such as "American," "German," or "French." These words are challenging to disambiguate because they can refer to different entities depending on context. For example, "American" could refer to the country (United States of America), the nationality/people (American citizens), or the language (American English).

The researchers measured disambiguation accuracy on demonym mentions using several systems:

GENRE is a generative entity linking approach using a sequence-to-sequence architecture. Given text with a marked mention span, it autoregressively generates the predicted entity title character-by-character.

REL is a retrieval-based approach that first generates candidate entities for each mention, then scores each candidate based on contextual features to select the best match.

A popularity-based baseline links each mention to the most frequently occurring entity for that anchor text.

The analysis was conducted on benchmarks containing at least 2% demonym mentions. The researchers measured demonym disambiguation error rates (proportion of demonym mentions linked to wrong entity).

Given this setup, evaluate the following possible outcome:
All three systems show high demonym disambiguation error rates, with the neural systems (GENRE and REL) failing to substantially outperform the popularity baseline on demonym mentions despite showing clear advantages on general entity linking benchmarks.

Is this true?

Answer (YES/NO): NO